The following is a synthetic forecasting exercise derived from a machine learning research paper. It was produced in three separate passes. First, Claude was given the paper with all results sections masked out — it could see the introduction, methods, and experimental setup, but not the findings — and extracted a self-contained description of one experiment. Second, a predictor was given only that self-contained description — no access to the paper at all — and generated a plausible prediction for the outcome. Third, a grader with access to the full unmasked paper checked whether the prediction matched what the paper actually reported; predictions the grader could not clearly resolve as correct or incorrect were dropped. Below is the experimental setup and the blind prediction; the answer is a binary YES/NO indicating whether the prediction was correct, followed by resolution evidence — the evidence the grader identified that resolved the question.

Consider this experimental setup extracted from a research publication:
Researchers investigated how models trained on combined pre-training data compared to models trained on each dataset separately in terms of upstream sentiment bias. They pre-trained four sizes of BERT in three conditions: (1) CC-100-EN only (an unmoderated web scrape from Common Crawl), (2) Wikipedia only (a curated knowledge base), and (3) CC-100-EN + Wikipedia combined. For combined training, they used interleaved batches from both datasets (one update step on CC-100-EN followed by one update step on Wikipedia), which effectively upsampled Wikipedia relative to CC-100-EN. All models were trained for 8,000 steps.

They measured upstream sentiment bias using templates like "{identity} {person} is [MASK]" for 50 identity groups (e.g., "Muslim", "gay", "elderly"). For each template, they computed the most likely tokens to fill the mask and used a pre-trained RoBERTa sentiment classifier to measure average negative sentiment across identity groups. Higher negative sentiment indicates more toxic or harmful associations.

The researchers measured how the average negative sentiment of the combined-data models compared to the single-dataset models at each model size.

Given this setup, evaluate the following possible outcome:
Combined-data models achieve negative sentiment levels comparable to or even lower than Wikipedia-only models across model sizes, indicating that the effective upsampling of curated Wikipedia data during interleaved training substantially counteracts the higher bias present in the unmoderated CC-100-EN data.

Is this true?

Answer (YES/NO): NO